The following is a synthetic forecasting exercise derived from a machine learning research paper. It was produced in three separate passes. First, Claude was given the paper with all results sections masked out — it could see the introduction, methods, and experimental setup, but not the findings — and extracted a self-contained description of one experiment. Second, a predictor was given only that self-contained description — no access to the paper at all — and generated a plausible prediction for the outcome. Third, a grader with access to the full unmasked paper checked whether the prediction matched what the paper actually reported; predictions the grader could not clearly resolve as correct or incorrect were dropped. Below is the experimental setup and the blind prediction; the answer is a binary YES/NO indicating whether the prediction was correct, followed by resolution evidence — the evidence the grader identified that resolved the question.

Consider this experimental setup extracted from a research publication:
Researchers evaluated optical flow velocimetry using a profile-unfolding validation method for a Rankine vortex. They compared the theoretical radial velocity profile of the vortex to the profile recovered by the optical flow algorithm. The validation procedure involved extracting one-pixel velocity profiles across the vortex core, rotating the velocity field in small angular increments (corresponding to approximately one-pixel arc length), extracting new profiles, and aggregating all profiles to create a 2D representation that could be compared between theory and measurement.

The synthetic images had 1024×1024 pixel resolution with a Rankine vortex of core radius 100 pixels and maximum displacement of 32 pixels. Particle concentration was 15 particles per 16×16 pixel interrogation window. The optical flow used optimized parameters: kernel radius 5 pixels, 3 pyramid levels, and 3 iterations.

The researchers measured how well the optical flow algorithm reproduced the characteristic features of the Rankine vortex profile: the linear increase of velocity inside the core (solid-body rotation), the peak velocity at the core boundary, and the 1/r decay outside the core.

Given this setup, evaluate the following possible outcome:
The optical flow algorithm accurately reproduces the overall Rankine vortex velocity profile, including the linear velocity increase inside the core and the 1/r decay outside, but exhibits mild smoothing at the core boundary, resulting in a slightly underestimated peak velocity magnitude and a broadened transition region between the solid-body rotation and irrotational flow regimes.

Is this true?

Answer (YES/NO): YES